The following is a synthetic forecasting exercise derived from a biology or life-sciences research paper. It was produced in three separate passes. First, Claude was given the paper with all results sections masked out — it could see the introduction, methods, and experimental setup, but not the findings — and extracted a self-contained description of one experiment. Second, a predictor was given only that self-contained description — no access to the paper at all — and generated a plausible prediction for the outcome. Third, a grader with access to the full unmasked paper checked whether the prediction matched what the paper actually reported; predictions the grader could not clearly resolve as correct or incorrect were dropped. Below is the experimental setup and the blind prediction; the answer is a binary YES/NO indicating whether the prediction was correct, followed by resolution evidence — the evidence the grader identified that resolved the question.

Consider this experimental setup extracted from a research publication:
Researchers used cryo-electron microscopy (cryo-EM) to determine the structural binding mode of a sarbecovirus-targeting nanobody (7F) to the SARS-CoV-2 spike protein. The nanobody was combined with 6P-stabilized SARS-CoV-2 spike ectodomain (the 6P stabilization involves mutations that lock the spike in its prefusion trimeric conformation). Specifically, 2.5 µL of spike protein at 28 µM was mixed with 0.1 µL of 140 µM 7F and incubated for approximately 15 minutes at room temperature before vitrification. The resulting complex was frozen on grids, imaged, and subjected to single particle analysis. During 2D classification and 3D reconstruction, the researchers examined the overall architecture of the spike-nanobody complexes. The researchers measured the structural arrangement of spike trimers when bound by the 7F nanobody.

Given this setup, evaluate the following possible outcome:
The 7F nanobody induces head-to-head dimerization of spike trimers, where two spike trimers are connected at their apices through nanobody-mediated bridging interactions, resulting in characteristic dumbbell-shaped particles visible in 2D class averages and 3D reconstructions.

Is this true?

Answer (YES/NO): YES